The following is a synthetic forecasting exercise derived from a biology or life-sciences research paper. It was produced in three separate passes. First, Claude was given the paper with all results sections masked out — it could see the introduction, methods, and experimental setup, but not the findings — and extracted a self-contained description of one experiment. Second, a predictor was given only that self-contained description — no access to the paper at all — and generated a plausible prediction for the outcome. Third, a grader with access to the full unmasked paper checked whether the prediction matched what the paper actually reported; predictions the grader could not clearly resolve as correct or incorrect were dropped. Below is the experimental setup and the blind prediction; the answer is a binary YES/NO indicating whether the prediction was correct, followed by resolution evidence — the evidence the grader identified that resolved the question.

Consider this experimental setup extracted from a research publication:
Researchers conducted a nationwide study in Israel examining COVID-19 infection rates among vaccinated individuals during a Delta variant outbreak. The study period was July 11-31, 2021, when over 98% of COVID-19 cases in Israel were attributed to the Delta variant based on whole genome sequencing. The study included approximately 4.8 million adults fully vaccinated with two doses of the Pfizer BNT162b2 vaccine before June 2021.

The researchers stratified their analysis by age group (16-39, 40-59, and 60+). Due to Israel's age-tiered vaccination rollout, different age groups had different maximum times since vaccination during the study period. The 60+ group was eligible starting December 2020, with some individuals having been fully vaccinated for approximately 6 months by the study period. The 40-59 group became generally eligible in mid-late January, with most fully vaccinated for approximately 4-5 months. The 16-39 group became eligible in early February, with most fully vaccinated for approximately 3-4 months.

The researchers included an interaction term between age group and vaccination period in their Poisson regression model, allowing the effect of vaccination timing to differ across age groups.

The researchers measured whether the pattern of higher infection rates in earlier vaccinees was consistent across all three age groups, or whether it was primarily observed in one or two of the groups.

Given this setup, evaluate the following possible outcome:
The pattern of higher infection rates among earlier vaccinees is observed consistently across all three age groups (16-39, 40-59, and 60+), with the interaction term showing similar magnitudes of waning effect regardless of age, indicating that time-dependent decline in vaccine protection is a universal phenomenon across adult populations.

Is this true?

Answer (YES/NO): YES